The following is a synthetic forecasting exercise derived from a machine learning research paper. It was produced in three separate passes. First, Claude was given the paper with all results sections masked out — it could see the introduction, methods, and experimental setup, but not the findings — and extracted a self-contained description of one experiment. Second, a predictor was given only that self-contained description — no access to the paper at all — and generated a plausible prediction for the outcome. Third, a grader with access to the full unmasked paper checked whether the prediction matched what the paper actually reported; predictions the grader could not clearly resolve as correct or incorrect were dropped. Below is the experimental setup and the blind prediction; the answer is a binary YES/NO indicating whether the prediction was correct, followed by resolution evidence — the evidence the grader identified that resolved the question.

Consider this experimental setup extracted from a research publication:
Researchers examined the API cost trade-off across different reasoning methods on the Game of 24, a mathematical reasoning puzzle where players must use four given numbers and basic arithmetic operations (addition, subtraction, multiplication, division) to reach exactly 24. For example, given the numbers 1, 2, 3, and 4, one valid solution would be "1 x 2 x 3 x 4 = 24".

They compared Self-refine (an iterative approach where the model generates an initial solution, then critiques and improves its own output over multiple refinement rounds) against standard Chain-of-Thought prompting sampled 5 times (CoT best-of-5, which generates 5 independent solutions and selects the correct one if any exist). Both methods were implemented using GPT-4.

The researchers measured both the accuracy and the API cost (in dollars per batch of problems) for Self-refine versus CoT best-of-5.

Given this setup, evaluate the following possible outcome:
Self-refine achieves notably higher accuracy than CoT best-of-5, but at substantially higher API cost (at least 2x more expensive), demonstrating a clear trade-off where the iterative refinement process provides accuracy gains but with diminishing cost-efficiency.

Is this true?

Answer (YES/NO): YES